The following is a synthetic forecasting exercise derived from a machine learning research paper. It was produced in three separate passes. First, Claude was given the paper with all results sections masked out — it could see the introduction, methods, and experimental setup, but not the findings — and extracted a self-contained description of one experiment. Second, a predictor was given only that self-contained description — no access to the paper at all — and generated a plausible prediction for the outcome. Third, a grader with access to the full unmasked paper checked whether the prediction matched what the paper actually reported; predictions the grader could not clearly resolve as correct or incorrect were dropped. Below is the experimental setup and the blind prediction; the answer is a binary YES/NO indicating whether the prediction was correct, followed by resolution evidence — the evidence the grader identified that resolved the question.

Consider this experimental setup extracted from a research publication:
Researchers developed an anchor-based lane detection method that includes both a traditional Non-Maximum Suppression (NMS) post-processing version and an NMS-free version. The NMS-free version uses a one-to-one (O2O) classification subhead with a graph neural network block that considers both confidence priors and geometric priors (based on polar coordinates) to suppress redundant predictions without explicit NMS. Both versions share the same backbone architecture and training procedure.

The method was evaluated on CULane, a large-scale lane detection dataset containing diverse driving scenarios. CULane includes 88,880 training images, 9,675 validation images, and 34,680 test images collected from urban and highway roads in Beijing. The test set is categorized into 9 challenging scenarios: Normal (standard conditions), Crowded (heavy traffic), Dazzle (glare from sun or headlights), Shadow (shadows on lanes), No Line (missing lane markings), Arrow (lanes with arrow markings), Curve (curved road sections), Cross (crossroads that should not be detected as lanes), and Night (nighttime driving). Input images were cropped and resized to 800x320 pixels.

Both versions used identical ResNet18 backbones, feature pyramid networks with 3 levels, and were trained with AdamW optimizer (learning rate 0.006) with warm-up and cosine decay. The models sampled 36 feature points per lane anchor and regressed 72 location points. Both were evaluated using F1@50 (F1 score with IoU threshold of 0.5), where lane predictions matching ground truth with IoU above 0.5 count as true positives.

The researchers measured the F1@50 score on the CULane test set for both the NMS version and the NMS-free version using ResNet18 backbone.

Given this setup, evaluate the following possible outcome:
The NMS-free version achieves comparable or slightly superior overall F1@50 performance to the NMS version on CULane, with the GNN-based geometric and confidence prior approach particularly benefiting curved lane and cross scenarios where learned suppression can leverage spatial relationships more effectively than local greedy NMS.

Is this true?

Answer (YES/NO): NO